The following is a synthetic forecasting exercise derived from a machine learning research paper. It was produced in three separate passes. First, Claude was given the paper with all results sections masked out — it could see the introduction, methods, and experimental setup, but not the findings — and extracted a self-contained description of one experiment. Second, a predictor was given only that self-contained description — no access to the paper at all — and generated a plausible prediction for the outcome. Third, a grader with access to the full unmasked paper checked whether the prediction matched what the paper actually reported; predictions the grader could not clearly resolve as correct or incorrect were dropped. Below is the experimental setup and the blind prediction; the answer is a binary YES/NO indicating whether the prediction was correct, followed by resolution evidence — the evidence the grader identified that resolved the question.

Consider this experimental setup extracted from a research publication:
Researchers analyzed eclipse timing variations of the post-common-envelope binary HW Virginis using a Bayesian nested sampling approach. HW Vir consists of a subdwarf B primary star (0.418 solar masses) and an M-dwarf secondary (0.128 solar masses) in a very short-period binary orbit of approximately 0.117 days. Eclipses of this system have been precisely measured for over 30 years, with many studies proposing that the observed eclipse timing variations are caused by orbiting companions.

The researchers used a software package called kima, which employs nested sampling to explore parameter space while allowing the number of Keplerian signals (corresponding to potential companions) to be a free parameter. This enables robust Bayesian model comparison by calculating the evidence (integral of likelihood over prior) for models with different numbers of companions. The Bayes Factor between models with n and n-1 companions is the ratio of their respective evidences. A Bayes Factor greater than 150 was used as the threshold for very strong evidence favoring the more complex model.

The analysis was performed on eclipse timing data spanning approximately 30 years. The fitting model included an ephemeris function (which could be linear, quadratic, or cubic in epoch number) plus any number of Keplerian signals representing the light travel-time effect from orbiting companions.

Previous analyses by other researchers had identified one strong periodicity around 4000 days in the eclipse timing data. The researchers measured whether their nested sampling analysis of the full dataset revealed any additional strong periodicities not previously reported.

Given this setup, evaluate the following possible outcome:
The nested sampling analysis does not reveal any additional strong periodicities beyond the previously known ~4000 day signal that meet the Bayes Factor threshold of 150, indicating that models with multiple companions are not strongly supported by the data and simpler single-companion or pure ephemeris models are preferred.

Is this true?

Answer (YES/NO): NO